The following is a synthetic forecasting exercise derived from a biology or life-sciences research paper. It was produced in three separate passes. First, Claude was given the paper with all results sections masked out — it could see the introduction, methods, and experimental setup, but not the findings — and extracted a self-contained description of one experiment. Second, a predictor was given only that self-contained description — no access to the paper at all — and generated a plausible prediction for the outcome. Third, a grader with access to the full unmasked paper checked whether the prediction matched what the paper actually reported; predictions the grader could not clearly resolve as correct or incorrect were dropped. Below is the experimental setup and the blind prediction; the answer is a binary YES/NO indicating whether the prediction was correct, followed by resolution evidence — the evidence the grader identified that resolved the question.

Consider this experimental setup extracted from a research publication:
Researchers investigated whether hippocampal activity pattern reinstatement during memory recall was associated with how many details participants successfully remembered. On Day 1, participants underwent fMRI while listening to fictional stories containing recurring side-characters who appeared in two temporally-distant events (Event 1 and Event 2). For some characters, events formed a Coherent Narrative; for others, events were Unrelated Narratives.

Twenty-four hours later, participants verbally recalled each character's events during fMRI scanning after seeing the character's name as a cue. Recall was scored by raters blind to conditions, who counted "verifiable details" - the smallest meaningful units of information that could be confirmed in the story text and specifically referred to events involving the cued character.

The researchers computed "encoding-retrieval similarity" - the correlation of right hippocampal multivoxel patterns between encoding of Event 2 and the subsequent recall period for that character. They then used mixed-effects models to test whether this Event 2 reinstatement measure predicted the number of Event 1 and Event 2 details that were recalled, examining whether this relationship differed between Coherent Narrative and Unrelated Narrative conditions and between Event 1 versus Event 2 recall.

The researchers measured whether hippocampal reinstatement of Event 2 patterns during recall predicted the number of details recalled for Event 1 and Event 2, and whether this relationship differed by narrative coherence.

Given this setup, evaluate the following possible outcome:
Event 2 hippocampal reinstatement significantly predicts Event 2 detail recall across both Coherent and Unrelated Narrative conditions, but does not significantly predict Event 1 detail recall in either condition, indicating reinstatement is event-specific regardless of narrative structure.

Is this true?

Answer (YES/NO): NO